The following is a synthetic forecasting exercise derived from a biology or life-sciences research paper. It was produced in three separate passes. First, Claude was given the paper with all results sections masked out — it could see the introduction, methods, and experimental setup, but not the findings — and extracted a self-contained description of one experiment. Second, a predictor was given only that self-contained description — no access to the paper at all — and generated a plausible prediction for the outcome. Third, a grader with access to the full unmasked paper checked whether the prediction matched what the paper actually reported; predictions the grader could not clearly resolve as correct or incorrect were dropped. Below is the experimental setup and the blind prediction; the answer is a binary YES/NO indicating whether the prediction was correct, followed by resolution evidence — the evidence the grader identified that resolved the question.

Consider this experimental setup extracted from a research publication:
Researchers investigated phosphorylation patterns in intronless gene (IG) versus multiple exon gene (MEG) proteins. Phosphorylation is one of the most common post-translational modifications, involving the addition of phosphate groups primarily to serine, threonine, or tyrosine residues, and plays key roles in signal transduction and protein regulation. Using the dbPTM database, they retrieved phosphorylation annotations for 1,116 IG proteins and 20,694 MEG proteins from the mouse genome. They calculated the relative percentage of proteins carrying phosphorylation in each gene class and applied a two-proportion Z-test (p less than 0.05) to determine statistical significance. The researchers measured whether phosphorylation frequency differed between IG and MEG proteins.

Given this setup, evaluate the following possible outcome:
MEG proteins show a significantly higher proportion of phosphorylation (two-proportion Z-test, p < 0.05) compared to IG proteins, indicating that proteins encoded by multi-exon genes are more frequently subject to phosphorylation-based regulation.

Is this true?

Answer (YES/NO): YES